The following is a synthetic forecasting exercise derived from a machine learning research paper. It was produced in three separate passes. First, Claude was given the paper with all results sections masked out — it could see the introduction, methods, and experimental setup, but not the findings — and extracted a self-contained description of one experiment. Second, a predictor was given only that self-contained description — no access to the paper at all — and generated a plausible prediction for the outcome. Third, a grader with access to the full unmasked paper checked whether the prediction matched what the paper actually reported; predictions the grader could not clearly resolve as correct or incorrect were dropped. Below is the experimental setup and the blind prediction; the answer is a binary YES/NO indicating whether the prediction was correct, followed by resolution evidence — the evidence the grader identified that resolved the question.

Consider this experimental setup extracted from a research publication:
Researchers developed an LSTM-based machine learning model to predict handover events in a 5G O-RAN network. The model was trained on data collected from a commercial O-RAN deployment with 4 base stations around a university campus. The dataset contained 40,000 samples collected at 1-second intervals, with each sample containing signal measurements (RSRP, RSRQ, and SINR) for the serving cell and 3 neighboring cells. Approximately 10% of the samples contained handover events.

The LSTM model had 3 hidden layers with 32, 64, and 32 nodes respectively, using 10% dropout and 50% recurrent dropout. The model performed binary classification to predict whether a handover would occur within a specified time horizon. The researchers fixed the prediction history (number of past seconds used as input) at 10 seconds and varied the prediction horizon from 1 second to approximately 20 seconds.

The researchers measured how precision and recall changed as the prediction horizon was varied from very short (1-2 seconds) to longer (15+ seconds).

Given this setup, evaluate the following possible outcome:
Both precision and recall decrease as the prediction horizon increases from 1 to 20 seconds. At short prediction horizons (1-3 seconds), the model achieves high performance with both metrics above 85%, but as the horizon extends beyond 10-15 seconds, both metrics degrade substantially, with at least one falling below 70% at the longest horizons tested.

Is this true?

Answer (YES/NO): NO